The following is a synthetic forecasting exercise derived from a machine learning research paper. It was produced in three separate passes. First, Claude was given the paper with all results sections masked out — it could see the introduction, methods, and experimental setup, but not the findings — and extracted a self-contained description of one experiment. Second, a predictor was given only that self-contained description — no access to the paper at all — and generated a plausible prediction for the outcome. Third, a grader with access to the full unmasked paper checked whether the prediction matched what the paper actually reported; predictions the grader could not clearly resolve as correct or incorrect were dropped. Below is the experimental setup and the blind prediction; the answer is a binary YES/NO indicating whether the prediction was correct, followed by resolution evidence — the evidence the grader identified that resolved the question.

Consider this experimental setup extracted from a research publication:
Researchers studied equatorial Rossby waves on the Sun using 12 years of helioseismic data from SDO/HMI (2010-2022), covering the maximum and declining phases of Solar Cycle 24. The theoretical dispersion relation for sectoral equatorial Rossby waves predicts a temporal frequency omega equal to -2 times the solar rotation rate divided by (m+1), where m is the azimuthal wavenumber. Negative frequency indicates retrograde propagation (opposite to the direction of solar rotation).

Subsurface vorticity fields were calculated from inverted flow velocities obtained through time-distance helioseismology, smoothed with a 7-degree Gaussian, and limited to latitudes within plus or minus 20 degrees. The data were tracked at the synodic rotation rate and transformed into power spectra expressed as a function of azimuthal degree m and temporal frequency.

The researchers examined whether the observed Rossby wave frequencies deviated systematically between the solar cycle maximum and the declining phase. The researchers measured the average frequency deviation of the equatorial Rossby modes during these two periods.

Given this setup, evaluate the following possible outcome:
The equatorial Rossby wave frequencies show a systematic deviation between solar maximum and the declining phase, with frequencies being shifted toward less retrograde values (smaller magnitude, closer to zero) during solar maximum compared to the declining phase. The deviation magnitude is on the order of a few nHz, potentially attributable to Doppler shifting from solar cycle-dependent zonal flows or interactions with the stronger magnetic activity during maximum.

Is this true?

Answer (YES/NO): NO